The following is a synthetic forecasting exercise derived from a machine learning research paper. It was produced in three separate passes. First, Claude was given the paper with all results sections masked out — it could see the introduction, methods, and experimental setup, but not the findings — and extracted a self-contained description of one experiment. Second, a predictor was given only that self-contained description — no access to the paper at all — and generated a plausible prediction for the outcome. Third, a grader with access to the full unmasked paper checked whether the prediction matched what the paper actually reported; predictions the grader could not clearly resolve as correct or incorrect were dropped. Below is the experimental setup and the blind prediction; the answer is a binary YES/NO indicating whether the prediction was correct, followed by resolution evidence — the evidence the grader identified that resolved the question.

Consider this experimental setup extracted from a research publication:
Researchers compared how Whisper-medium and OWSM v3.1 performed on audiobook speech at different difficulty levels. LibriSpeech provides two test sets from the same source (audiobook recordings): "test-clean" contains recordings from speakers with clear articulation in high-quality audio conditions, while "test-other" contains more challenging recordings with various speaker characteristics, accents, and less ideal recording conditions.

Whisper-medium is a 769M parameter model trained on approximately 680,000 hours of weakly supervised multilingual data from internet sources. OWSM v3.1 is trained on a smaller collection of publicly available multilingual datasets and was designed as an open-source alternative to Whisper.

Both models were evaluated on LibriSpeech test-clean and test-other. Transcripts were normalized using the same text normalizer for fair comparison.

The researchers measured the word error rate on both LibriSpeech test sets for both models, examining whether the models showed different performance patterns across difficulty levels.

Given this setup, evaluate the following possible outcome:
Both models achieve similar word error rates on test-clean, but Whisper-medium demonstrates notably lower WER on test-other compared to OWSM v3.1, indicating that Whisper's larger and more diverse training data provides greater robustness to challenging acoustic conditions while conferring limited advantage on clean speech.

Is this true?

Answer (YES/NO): NO